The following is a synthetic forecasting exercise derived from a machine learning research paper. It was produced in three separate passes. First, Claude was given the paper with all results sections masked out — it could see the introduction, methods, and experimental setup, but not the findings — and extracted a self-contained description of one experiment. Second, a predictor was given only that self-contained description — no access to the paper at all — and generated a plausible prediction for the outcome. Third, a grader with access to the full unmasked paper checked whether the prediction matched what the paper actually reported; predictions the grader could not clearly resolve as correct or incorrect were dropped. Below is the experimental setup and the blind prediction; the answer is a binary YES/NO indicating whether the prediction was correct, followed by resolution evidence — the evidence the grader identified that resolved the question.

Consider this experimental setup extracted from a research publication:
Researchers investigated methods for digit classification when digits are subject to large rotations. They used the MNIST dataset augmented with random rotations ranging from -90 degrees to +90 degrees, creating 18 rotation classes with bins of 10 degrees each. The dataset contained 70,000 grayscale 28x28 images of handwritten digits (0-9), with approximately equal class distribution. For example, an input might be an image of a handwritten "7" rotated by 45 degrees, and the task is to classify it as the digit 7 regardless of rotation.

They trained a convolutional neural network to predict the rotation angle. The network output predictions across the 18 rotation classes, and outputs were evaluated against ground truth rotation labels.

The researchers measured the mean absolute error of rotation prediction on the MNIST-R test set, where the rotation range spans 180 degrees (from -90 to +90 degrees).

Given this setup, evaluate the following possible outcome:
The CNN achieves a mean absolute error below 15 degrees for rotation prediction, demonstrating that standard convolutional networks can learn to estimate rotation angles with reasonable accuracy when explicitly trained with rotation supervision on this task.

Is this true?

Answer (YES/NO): YES